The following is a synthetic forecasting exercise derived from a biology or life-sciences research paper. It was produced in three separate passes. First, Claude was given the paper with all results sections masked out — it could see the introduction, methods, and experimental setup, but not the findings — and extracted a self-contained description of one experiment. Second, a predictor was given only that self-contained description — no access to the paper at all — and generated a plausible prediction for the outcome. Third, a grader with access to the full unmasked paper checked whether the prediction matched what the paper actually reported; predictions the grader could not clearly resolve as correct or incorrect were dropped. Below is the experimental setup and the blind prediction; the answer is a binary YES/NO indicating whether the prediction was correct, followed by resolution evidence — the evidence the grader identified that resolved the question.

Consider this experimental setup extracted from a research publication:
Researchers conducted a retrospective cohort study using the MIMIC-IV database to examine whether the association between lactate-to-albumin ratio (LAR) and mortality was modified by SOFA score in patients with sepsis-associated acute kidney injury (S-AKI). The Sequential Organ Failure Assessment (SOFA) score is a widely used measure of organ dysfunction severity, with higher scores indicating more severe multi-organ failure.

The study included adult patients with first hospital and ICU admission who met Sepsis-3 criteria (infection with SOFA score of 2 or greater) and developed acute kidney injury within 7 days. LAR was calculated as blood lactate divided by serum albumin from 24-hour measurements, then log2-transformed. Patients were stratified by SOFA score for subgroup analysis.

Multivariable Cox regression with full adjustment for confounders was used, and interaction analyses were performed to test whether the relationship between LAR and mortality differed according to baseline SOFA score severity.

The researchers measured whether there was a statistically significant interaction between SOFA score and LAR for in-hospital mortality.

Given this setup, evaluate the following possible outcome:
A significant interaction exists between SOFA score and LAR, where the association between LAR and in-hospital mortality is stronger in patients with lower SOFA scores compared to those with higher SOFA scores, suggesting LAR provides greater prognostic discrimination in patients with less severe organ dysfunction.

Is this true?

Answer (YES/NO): NO